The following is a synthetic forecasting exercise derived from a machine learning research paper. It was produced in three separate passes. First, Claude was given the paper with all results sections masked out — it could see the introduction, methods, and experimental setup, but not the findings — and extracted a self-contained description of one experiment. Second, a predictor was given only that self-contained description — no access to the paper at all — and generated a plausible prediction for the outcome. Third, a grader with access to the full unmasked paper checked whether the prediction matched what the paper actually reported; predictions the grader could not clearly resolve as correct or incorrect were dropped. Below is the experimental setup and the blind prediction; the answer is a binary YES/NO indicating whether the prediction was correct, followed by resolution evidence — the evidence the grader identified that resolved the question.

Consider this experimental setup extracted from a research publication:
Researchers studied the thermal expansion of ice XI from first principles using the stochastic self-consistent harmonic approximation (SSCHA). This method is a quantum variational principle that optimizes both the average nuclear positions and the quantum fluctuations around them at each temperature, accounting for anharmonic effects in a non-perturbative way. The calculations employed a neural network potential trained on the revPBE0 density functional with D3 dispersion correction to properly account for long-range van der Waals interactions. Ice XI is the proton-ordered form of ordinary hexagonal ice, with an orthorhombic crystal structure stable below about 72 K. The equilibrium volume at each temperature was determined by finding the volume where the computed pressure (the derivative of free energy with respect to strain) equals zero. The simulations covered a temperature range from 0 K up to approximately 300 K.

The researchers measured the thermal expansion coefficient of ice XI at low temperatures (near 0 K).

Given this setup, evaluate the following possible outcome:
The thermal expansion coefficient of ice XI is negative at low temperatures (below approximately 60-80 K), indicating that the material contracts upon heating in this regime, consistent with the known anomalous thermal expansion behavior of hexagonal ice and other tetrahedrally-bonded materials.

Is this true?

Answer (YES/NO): YES